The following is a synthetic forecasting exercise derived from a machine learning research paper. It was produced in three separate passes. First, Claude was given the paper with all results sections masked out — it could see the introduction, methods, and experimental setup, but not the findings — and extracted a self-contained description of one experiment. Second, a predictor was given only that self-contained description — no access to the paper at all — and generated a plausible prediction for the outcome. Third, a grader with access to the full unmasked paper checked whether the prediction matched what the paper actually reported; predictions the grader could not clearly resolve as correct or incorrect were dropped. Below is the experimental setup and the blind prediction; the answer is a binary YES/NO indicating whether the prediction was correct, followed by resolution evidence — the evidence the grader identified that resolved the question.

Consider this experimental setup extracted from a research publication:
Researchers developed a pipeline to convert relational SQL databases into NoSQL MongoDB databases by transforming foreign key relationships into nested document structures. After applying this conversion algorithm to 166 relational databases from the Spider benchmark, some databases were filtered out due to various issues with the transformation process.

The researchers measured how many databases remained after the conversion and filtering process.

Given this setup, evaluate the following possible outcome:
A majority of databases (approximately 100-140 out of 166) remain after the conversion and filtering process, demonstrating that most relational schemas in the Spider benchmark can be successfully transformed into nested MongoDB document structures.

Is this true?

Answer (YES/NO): NO